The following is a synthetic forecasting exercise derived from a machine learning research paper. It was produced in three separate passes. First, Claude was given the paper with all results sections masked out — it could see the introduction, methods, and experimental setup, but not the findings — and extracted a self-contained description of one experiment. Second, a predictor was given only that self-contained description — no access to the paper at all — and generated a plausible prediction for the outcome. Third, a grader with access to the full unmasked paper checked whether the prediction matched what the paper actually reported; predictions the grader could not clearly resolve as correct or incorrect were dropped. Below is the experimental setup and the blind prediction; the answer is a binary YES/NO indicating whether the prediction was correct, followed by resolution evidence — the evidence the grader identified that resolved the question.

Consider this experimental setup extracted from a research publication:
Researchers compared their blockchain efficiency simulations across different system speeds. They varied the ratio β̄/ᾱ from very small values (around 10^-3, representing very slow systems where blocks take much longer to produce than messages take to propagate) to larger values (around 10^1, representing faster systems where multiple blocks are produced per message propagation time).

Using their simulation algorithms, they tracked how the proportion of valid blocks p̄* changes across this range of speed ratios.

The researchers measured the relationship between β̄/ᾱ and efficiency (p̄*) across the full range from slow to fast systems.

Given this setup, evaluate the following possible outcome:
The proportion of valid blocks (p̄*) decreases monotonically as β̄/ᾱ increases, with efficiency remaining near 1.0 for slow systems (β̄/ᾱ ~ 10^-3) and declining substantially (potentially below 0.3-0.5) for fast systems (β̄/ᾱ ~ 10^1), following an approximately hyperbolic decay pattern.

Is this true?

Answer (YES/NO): YES